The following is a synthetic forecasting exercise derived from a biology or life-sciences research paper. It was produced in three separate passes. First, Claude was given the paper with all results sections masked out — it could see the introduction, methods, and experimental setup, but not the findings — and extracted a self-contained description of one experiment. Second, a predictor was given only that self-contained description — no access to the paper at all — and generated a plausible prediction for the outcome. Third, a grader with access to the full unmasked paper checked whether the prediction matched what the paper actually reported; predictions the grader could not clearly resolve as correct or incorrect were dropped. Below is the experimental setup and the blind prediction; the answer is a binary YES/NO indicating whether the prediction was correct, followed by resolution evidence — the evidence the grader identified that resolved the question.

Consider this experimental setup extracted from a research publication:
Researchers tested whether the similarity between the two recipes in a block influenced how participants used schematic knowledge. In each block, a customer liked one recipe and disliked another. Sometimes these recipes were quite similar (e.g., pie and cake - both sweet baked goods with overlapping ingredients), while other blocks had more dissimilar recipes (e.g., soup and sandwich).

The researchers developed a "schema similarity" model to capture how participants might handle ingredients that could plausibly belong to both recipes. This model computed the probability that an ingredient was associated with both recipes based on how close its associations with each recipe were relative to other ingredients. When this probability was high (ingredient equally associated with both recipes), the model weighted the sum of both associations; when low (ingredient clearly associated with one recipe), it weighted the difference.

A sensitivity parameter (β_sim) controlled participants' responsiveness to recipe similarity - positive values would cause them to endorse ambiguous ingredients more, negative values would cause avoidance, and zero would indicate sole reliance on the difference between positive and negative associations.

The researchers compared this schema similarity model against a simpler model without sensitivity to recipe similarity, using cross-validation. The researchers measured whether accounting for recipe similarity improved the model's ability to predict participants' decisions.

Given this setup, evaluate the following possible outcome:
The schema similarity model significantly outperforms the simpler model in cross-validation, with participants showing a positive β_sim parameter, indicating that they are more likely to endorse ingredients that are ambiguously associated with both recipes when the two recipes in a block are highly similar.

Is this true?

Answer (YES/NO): NO